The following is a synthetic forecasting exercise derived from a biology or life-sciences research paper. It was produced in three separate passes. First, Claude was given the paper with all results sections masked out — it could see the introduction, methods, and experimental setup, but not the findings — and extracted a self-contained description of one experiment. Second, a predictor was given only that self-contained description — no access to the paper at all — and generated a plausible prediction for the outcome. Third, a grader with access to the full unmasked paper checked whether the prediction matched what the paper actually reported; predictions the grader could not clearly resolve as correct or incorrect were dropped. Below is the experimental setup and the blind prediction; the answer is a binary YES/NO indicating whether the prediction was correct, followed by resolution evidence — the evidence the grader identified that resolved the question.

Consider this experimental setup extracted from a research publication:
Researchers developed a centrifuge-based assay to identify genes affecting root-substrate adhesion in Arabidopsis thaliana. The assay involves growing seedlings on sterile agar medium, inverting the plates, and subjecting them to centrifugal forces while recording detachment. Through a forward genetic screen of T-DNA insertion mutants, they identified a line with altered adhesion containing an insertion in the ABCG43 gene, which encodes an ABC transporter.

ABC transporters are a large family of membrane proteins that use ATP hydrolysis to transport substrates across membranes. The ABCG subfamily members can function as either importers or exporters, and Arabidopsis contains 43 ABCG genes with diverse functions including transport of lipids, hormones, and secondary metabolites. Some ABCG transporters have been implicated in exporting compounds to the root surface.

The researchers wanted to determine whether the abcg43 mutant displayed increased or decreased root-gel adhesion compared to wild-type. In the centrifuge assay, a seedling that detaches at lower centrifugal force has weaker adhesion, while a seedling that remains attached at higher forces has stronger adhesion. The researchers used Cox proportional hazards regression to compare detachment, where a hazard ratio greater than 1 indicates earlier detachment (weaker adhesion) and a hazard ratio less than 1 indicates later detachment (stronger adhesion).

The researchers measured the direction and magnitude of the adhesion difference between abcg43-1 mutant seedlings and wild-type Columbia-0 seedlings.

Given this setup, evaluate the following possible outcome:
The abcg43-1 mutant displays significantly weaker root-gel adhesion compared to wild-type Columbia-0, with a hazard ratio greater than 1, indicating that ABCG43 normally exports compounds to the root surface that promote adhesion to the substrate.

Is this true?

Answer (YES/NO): NO